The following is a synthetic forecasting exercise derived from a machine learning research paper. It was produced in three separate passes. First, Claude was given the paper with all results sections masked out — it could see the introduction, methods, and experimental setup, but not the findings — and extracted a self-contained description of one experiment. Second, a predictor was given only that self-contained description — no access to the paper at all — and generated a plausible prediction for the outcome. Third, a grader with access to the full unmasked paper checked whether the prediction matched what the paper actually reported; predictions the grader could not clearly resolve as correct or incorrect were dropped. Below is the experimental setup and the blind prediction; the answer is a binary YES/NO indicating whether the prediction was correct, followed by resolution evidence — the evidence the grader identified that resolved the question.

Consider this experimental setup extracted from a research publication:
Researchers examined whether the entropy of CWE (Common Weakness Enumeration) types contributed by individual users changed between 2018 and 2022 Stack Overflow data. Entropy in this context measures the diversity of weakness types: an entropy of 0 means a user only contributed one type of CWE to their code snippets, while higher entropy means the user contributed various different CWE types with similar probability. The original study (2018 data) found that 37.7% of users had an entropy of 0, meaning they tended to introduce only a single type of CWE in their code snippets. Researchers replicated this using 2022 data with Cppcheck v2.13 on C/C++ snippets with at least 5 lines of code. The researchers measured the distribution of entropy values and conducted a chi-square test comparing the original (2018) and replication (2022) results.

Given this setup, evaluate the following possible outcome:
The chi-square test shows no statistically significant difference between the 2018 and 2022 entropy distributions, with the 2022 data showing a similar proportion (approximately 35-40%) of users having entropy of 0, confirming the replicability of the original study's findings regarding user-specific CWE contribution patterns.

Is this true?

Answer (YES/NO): NO